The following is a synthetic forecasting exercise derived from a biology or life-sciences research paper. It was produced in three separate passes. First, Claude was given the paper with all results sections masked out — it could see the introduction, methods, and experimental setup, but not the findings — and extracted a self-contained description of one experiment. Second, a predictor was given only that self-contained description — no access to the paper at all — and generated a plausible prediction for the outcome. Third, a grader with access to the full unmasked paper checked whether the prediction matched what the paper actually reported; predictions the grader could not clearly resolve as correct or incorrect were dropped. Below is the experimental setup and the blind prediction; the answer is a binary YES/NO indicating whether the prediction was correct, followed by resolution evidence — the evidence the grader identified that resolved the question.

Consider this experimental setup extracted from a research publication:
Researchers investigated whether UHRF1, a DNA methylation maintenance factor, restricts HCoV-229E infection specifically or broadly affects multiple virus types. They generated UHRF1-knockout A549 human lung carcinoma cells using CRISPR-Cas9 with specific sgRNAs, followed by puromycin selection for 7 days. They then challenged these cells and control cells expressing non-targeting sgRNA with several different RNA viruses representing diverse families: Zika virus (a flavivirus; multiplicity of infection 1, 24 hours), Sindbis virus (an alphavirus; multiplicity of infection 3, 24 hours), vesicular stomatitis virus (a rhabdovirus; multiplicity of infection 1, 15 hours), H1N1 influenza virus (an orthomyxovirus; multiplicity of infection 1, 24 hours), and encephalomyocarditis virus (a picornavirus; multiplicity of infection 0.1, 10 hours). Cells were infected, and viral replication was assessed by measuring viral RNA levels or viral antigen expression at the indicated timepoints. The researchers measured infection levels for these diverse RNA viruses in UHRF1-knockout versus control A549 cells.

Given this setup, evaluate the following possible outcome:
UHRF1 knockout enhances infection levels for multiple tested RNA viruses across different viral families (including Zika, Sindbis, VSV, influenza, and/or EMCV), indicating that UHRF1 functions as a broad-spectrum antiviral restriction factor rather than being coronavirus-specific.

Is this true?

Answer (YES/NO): NO